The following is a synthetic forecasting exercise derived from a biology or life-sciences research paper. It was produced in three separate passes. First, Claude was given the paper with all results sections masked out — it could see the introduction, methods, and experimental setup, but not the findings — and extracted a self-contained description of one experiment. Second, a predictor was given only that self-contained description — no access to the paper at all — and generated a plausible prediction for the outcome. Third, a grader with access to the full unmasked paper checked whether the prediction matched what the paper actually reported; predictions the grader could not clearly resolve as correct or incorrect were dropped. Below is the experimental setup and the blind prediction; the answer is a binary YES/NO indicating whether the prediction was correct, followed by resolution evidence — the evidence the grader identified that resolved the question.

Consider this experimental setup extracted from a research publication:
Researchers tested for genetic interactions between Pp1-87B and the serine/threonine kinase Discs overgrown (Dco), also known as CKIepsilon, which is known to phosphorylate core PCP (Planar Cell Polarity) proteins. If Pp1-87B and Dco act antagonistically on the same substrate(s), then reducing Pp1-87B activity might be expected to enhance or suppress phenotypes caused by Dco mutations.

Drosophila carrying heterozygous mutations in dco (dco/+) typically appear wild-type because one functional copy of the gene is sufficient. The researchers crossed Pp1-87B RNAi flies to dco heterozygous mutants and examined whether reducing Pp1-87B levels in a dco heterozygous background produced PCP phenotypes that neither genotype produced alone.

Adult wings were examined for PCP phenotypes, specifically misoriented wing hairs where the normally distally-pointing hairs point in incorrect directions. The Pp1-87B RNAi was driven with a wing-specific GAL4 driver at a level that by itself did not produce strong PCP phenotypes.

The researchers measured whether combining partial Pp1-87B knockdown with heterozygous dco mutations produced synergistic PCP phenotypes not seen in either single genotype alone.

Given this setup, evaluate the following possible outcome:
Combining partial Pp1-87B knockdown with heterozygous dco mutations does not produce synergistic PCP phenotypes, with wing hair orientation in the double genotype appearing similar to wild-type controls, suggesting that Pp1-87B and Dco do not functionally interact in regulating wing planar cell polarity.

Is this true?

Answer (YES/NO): NO